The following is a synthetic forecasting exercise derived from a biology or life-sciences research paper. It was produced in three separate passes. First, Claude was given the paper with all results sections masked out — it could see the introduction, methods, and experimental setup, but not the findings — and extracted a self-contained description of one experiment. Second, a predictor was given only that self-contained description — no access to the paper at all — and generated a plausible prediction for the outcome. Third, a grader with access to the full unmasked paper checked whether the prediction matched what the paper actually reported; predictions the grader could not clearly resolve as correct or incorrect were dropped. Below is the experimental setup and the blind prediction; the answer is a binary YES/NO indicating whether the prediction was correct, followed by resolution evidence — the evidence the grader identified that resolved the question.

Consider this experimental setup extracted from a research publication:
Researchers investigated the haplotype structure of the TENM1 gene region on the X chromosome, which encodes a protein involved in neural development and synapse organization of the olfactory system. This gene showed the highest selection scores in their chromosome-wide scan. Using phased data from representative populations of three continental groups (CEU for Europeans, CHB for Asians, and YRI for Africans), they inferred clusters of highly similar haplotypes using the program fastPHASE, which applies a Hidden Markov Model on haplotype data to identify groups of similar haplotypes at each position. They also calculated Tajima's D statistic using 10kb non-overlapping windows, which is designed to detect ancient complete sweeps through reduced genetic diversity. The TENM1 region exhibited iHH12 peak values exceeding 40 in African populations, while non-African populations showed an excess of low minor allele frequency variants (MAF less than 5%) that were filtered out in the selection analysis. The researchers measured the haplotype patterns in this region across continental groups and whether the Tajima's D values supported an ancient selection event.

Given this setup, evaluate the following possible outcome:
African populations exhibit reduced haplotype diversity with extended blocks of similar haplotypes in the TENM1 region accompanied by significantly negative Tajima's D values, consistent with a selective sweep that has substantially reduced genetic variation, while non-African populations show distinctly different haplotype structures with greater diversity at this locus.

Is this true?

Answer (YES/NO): NO